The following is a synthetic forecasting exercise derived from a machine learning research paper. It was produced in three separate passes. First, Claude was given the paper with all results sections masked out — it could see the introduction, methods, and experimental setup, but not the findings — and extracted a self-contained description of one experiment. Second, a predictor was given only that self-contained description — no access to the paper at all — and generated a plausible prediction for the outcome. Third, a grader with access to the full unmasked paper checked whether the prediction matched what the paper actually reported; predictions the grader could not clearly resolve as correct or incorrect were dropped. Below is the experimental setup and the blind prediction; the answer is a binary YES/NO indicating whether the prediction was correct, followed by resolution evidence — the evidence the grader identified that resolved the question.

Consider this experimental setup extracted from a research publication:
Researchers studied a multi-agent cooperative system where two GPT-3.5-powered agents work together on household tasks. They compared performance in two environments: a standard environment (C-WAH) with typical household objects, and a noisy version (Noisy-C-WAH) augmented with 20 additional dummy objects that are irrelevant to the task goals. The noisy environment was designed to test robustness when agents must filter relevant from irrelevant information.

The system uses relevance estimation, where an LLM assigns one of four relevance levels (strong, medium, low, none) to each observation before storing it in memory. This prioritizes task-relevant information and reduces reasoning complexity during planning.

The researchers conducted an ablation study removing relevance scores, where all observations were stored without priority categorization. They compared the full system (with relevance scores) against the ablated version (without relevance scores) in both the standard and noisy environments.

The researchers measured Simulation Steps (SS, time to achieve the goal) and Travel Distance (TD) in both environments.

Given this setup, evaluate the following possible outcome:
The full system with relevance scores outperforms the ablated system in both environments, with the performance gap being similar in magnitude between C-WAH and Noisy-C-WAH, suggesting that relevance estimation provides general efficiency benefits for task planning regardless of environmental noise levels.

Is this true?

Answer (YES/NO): NO